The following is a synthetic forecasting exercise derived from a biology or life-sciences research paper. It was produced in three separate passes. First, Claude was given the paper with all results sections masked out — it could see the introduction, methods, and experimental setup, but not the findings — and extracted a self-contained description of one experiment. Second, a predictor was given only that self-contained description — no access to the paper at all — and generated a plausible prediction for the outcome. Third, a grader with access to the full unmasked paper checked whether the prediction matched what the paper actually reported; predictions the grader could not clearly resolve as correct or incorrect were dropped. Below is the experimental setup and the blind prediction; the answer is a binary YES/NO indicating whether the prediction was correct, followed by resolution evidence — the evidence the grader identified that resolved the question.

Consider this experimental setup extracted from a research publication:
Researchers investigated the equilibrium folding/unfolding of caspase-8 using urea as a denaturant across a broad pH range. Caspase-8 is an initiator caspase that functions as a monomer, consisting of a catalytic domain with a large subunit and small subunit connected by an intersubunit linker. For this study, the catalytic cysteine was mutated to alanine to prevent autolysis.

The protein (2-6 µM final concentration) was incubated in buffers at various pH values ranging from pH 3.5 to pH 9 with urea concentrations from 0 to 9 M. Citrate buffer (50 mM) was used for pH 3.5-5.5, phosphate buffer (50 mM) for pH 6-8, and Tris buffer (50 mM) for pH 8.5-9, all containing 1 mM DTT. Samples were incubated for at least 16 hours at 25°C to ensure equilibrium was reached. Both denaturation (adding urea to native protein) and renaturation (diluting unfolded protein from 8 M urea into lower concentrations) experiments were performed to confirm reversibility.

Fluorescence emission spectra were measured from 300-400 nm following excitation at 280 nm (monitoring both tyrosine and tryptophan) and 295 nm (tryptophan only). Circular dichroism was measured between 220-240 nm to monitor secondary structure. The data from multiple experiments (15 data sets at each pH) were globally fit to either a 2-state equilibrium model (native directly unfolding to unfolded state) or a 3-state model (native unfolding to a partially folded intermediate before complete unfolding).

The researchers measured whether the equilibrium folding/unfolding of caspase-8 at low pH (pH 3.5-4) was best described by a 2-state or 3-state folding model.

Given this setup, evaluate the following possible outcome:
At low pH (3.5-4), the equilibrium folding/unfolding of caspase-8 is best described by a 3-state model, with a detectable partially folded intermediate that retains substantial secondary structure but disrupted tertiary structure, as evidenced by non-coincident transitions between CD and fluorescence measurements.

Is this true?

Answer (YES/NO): NO